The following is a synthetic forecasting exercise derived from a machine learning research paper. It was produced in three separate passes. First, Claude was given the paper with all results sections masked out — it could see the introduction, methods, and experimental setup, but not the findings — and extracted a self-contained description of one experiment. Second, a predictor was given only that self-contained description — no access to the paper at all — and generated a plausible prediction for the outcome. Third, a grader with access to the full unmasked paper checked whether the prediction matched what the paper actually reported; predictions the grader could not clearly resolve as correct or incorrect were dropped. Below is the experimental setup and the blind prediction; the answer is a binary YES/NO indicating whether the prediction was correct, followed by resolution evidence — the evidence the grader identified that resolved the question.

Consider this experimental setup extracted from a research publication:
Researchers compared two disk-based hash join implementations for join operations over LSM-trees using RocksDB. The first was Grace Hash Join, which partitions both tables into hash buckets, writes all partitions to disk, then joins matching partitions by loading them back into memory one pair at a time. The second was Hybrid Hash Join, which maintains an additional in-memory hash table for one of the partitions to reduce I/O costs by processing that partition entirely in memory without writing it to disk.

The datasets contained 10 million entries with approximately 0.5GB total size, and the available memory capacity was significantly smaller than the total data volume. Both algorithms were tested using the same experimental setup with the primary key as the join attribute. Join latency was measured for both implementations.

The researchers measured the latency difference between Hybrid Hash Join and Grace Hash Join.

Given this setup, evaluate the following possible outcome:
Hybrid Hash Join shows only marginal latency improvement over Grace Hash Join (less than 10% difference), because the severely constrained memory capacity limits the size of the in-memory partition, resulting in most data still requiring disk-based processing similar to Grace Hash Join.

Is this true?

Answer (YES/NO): YES